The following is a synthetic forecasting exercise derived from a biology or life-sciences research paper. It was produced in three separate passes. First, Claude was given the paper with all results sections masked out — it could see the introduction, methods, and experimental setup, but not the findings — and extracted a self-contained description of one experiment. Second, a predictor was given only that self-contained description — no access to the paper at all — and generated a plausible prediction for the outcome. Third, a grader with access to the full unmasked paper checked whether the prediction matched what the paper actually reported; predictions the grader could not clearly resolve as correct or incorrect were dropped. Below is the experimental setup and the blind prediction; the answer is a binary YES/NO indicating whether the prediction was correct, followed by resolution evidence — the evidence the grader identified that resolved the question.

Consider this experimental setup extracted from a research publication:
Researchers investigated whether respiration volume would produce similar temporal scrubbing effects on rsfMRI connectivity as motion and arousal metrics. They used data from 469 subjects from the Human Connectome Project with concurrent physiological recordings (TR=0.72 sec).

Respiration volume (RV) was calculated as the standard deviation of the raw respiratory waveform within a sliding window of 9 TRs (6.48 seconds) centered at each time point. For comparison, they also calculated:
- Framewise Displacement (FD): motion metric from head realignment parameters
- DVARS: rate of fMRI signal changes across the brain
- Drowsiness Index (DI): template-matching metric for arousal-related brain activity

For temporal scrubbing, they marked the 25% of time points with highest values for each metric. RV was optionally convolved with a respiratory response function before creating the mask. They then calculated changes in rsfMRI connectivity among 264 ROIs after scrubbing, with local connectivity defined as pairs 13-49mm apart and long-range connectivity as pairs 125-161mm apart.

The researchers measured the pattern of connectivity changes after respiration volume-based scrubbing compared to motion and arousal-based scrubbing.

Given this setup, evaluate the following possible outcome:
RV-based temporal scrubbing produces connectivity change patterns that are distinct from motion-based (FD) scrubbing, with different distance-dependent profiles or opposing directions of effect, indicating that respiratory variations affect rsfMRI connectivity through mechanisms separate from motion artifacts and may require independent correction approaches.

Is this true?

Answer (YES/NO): NO